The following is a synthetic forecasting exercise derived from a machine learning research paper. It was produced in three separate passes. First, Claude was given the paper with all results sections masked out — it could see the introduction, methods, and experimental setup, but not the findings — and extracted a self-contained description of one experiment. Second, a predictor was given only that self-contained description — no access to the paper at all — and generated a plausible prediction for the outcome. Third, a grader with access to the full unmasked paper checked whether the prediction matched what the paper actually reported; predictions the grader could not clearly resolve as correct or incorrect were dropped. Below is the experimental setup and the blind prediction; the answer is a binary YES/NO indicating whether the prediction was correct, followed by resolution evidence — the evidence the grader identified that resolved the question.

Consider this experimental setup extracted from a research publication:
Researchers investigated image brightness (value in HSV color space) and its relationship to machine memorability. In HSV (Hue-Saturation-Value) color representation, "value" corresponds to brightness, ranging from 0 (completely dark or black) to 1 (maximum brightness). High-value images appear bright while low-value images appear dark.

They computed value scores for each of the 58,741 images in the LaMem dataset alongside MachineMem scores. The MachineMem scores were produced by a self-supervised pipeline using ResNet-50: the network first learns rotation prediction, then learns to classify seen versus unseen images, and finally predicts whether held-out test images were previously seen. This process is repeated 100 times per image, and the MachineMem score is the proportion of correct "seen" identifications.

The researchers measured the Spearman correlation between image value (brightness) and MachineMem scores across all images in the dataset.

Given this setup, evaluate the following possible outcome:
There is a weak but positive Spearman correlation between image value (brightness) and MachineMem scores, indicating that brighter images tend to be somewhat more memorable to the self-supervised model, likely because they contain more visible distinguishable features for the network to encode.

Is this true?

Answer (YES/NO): NO